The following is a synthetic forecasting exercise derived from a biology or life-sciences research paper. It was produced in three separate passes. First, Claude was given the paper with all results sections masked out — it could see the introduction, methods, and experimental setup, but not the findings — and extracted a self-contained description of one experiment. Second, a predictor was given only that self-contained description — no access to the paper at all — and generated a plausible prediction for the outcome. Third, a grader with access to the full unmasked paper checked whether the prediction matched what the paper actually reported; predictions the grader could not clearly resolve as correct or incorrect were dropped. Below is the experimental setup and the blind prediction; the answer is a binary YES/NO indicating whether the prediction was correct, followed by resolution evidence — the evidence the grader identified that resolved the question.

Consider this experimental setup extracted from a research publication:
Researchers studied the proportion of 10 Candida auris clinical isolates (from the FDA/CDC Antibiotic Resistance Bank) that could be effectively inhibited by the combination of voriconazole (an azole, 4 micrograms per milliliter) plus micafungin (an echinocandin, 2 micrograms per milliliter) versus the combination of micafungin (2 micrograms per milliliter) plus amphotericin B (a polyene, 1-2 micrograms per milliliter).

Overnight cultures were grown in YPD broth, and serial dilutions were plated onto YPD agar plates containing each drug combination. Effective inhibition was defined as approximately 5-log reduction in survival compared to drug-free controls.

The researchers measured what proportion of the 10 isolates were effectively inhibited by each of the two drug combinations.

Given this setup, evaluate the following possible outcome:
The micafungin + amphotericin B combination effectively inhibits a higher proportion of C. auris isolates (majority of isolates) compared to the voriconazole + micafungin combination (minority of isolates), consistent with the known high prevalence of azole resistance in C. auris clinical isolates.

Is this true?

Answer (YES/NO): NO